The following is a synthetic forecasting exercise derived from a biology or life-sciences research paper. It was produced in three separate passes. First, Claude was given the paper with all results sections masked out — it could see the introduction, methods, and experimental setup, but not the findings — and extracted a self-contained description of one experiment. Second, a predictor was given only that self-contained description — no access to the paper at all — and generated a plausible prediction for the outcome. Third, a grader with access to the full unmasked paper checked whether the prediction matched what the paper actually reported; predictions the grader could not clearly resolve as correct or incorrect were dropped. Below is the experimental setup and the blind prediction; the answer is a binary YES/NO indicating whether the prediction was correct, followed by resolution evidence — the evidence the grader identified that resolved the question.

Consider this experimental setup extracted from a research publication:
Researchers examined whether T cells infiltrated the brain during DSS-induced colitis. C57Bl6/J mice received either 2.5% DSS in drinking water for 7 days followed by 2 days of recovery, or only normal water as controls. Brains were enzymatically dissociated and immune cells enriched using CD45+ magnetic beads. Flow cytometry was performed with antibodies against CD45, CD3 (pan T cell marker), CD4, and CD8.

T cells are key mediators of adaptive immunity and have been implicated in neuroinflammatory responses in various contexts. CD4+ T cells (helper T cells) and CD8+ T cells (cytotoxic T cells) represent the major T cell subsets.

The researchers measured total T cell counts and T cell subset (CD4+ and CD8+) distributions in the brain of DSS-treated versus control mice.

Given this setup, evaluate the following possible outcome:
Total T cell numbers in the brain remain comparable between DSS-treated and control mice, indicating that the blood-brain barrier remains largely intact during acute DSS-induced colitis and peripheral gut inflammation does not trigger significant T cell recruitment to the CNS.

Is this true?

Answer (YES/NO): NO